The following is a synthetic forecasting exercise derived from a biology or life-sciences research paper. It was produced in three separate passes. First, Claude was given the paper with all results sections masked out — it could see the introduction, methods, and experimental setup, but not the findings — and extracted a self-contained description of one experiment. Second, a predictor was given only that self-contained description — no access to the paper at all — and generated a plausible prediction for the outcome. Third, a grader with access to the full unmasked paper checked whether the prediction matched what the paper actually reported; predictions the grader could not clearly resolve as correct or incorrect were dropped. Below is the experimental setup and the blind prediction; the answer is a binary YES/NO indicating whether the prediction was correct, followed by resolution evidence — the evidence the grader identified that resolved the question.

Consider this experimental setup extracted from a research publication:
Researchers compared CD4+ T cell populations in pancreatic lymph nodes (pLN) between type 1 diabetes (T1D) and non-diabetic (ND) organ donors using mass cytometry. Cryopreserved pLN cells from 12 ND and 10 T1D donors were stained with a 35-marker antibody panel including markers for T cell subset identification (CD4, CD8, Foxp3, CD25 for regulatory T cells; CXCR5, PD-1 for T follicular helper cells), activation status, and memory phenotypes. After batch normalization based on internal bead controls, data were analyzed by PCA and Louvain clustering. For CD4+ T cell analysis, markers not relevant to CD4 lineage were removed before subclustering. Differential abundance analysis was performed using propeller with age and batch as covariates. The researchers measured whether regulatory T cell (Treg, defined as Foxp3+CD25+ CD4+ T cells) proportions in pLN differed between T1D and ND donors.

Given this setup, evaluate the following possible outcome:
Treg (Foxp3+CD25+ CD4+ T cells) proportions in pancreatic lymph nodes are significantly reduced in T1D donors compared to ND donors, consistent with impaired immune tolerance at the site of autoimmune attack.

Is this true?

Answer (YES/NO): NO